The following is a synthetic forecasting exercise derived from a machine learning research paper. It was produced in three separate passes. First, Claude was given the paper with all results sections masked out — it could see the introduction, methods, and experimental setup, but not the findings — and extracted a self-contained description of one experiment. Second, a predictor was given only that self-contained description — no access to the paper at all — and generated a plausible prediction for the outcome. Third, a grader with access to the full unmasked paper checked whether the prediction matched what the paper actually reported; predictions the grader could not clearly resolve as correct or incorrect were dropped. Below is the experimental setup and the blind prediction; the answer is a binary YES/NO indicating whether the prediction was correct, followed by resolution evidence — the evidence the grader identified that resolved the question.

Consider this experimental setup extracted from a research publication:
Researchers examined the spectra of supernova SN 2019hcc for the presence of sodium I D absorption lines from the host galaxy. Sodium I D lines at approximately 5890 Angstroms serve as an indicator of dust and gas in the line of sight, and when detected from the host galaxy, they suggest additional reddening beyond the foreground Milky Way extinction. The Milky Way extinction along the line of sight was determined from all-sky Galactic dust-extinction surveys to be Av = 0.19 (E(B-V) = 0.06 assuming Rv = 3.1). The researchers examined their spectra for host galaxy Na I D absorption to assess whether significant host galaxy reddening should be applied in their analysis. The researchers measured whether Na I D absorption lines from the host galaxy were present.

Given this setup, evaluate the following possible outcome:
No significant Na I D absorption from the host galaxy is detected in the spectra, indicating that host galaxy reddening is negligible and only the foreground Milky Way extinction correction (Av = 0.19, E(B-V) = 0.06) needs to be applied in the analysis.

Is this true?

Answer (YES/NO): YES